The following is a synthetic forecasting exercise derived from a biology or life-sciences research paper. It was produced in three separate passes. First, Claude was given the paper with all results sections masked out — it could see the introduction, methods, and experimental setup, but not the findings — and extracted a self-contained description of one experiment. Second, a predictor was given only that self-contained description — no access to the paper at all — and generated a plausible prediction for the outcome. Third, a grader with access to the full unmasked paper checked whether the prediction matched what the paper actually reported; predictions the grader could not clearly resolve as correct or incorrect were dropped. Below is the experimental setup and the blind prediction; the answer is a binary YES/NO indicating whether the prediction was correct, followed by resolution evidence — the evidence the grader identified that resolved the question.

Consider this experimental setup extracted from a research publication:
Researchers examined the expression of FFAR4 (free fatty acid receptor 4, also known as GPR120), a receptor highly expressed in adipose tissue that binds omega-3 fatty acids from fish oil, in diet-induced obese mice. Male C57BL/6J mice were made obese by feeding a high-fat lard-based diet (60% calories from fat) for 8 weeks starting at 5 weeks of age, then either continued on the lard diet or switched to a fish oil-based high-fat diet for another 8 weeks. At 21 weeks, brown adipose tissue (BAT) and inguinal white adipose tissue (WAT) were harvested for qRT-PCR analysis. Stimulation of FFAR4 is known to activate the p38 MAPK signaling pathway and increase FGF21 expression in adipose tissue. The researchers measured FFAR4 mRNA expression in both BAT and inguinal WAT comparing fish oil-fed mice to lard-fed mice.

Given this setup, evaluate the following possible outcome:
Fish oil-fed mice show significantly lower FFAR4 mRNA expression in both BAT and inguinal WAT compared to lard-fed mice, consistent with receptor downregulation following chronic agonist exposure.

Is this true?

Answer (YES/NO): NO